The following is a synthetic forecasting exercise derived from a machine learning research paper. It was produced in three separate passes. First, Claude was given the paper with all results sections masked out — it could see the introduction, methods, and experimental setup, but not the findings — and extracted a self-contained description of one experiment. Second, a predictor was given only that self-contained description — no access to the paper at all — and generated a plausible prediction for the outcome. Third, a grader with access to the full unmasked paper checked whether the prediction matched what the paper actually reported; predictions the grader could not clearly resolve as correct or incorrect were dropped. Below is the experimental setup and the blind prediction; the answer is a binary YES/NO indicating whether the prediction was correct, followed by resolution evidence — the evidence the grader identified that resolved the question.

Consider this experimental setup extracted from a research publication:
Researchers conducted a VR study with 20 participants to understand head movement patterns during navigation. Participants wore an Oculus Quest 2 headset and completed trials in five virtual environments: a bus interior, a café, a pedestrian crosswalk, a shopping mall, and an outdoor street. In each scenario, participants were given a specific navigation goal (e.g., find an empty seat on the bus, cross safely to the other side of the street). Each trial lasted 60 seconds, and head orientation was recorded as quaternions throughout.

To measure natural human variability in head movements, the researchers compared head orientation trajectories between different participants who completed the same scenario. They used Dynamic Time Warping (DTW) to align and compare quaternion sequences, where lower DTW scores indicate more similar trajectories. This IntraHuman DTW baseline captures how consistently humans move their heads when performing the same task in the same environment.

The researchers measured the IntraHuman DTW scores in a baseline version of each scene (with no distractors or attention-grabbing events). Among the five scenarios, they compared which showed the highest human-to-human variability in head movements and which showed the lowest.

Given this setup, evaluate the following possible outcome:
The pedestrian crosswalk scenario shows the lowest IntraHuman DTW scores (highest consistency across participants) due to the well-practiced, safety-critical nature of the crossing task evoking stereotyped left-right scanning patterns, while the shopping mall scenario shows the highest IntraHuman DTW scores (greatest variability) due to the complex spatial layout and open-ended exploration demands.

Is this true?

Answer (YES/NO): YES